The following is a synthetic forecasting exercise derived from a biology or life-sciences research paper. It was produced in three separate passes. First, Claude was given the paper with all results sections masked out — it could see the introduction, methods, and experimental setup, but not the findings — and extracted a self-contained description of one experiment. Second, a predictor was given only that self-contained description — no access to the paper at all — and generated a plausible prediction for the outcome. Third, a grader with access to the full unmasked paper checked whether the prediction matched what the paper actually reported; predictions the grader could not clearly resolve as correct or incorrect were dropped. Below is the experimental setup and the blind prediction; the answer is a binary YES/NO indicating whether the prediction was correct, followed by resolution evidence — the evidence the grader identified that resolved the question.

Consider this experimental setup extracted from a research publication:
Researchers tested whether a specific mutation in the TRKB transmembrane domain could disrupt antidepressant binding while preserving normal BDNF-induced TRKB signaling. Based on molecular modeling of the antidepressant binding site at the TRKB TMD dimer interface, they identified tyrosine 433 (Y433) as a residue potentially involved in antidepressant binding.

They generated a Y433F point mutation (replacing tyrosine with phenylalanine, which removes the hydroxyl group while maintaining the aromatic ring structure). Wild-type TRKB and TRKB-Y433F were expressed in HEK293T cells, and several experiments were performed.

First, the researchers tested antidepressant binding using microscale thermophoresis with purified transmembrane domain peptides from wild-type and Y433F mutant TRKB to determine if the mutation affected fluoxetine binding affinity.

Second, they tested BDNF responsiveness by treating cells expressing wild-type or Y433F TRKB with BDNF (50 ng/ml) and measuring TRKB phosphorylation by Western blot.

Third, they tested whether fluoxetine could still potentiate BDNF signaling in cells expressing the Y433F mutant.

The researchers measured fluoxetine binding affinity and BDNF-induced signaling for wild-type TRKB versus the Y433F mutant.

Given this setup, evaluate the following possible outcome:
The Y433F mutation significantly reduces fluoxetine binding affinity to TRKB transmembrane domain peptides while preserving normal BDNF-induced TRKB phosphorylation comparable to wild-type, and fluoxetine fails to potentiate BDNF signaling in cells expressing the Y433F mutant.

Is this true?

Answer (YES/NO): NO